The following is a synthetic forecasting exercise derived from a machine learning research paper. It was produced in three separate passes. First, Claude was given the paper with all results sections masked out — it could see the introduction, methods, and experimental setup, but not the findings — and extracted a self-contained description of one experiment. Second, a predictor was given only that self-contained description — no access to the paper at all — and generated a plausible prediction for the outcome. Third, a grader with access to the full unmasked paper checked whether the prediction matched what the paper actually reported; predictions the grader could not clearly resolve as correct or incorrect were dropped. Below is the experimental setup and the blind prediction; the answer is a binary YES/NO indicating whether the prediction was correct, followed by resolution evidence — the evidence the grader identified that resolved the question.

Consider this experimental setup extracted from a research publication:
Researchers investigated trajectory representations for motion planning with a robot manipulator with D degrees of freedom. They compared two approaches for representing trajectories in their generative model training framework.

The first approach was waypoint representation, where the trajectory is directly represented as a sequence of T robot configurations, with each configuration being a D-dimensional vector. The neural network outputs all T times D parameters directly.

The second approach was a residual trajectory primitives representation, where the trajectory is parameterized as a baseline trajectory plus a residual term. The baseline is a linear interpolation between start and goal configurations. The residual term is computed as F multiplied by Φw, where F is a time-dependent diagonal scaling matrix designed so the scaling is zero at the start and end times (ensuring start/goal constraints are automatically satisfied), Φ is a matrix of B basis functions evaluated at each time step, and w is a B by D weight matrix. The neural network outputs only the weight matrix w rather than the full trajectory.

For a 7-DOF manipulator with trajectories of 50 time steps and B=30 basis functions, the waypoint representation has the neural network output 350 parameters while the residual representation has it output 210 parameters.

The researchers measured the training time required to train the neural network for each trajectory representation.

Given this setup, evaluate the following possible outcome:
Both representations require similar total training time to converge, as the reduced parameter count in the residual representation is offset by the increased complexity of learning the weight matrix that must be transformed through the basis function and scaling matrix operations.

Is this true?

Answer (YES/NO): NO